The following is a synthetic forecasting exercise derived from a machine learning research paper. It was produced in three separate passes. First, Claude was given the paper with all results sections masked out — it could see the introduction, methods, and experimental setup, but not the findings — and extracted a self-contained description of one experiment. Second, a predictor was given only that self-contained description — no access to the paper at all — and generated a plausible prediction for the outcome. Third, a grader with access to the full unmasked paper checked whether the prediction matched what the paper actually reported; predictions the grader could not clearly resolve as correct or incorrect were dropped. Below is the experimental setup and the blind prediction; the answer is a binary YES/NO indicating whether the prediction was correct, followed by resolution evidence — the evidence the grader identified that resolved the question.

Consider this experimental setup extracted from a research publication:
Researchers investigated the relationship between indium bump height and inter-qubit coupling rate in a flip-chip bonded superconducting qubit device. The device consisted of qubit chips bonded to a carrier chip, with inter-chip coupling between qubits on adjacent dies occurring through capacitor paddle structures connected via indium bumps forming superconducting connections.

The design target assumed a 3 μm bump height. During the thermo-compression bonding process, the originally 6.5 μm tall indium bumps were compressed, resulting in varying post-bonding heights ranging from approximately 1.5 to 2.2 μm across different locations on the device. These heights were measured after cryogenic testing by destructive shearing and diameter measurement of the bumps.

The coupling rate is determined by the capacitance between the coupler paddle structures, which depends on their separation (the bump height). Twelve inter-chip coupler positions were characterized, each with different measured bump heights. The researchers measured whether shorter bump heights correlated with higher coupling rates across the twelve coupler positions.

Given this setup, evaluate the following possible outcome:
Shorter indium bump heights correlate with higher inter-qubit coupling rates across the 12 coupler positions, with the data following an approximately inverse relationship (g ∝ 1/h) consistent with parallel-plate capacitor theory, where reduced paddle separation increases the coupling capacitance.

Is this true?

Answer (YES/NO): YES